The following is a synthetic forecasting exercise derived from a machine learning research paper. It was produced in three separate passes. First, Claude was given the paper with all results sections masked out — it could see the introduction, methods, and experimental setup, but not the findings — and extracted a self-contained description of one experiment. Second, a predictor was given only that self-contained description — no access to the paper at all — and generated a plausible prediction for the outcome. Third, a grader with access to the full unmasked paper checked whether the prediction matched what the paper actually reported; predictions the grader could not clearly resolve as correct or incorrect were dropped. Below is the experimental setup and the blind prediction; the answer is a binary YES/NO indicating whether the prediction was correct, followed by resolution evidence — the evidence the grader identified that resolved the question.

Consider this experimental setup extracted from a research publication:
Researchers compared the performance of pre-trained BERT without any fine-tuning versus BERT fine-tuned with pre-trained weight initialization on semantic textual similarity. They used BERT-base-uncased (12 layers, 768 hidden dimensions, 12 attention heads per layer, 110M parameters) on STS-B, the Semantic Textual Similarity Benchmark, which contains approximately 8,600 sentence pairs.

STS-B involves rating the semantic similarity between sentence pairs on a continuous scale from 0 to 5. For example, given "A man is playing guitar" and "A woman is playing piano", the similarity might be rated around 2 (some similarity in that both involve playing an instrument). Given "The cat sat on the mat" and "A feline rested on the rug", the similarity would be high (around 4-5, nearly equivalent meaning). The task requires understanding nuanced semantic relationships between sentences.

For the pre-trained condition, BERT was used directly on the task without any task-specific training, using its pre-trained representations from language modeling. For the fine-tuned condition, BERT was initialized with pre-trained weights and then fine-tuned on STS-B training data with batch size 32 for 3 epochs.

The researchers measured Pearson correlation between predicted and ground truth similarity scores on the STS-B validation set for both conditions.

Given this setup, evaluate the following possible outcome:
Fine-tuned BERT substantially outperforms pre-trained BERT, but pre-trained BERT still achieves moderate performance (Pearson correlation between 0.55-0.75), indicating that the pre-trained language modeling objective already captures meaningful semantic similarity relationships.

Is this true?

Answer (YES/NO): NO